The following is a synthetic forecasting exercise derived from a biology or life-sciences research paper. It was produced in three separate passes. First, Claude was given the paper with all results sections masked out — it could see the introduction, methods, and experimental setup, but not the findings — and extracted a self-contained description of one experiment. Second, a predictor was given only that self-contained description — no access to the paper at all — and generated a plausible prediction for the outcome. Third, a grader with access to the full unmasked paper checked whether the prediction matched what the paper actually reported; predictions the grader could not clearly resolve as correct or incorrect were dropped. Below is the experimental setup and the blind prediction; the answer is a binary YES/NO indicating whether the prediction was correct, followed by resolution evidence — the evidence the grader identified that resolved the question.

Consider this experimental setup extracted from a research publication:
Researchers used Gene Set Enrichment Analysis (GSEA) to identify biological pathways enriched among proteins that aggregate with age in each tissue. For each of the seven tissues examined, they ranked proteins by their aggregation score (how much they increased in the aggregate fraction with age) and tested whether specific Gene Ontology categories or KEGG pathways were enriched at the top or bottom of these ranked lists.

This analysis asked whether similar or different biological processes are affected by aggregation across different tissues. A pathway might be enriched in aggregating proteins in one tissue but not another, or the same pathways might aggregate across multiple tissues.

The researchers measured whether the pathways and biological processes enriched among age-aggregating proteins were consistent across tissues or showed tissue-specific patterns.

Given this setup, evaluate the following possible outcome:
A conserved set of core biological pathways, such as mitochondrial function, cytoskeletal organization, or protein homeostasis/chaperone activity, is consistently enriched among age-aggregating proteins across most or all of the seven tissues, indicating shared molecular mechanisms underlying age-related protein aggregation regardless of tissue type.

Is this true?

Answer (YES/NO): NO